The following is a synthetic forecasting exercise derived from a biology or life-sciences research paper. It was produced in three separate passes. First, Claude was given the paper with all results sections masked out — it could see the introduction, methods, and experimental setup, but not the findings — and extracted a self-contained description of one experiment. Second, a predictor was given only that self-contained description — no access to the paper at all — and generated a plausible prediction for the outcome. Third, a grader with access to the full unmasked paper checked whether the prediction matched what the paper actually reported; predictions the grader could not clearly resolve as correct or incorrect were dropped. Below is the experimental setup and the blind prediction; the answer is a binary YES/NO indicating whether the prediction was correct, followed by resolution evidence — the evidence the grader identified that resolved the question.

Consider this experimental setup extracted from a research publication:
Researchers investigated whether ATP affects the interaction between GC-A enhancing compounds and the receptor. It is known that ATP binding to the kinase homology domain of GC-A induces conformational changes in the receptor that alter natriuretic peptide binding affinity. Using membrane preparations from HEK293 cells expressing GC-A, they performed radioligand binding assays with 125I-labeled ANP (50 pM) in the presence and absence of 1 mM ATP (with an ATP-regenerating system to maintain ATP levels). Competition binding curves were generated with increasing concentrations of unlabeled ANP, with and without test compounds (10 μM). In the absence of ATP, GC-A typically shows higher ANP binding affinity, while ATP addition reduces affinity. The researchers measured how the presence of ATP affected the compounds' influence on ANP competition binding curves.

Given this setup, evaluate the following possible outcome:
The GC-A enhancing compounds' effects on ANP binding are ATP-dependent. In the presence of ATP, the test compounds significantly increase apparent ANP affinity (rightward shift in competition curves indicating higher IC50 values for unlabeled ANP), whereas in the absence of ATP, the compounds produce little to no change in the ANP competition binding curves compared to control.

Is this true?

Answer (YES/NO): NO